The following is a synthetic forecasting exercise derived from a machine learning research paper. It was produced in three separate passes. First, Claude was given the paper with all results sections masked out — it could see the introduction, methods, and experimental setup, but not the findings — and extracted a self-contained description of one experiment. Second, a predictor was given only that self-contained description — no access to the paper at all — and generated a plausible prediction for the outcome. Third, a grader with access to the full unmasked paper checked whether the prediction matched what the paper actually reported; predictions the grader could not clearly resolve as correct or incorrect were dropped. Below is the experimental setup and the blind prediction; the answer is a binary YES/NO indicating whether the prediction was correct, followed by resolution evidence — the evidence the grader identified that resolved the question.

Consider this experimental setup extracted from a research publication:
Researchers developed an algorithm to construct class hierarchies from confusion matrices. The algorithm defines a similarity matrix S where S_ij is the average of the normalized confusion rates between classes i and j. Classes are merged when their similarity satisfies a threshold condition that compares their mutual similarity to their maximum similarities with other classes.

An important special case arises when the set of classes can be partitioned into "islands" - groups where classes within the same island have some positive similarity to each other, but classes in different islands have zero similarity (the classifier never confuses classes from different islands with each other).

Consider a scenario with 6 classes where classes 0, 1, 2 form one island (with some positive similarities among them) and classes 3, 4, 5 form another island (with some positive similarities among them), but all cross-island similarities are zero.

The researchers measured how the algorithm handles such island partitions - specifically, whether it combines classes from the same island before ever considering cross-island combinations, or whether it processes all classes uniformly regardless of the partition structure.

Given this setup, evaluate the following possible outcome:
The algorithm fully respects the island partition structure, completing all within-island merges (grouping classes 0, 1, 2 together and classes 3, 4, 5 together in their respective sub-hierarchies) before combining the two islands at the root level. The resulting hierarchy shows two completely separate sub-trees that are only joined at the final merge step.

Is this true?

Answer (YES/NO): YES